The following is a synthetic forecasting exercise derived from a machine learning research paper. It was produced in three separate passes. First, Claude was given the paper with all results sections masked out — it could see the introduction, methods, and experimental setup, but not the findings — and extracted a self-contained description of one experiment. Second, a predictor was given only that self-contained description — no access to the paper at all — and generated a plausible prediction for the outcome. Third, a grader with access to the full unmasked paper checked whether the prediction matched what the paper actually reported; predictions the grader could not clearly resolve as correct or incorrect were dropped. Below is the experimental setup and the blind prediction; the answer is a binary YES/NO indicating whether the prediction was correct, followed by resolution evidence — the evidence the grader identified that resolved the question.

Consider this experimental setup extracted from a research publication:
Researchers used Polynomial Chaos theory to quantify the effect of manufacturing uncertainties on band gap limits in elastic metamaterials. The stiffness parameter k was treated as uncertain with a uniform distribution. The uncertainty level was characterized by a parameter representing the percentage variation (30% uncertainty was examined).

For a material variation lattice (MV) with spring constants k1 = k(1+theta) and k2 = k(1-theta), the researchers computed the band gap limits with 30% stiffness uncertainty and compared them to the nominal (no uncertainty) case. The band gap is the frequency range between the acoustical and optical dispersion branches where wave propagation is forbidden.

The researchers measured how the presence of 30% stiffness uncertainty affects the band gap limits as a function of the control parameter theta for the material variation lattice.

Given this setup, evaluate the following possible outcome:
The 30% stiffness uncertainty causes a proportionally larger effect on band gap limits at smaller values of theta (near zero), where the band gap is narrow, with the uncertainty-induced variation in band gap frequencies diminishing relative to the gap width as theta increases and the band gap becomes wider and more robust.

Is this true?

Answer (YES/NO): YES